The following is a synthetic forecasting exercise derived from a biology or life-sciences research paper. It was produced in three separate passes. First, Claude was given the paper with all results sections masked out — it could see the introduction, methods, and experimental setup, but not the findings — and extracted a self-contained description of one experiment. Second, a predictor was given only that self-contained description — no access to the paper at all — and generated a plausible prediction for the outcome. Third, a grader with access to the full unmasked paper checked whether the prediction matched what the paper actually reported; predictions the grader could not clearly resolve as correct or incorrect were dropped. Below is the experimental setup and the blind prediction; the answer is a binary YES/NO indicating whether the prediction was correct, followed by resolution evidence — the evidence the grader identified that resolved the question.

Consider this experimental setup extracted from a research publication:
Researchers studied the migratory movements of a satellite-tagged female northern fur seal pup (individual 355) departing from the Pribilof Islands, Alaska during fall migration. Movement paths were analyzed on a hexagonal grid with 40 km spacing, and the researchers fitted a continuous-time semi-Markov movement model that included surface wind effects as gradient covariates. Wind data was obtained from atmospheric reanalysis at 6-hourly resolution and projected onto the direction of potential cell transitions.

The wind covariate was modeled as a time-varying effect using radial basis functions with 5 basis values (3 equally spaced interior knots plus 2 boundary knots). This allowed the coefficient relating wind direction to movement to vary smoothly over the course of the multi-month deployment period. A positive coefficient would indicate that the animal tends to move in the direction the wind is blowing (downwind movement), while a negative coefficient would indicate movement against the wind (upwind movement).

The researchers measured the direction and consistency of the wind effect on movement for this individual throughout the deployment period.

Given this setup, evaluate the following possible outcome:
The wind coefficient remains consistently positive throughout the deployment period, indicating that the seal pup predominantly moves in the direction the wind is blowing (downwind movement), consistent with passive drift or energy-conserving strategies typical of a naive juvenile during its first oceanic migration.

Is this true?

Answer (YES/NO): YES